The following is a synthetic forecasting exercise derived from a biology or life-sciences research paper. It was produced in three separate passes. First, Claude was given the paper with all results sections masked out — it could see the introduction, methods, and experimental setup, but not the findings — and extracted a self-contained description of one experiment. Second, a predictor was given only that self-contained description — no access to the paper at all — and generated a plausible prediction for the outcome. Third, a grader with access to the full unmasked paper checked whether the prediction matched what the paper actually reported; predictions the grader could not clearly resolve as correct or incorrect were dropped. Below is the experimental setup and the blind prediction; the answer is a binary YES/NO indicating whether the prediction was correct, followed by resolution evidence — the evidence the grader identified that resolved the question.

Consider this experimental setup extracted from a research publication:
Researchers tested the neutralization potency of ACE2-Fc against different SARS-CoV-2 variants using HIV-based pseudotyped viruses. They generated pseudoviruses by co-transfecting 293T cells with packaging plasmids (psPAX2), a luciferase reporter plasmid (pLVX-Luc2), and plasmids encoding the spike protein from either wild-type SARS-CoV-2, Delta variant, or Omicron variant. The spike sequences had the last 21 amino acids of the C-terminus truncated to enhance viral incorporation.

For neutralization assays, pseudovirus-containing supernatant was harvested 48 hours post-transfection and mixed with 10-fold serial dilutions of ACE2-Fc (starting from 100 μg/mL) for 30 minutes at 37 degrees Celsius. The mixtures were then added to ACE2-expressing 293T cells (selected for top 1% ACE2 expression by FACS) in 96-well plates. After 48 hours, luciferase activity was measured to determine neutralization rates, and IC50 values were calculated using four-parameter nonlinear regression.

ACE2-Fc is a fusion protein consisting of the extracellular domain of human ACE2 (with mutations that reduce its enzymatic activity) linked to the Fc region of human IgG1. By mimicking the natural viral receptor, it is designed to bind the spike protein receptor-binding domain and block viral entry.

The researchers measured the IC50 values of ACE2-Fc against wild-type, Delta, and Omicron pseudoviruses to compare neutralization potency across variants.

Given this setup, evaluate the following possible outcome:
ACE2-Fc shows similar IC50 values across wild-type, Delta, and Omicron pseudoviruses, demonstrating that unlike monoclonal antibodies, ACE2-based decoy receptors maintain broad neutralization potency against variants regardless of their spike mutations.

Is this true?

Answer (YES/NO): NO